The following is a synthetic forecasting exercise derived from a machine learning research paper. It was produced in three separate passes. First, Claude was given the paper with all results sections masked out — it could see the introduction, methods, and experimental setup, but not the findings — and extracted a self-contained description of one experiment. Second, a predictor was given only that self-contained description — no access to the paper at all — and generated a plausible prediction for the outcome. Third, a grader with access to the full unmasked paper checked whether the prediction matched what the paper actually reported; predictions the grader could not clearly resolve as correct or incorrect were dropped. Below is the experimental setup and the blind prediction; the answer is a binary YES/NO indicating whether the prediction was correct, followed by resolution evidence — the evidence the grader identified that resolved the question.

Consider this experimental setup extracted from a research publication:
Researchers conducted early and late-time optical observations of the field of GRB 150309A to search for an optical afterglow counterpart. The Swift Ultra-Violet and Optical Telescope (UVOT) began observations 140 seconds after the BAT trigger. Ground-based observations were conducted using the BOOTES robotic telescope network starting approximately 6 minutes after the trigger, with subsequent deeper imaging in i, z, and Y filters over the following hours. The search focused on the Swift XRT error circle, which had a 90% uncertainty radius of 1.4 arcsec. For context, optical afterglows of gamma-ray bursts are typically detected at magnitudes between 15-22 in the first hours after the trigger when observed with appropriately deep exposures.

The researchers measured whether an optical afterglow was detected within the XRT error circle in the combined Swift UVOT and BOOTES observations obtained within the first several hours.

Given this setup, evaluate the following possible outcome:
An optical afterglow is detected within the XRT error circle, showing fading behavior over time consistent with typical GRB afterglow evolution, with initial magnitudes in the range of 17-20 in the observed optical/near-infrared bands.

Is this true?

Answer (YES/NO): NO